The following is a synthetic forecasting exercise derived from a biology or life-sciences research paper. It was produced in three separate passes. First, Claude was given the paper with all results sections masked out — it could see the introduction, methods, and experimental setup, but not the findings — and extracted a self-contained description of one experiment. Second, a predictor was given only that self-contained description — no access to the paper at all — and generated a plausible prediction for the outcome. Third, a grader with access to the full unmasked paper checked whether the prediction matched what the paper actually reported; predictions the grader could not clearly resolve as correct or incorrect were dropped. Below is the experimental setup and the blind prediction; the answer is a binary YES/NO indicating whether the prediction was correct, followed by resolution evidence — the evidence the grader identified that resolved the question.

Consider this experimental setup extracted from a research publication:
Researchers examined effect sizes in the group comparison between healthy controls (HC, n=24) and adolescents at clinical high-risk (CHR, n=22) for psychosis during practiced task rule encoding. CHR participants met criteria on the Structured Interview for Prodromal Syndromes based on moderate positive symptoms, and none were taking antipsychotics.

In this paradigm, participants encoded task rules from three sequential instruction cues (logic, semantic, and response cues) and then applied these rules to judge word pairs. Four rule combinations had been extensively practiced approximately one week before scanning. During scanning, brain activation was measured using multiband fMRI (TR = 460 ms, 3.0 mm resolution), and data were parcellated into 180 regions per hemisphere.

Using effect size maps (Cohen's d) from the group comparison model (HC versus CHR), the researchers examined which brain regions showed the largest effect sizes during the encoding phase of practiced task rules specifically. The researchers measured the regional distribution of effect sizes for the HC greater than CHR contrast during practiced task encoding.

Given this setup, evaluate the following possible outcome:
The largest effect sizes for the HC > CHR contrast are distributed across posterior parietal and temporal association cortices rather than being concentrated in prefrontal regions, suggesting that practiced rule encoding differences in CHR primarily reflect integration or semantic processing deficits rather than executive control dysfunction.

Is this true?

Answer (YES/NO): NO